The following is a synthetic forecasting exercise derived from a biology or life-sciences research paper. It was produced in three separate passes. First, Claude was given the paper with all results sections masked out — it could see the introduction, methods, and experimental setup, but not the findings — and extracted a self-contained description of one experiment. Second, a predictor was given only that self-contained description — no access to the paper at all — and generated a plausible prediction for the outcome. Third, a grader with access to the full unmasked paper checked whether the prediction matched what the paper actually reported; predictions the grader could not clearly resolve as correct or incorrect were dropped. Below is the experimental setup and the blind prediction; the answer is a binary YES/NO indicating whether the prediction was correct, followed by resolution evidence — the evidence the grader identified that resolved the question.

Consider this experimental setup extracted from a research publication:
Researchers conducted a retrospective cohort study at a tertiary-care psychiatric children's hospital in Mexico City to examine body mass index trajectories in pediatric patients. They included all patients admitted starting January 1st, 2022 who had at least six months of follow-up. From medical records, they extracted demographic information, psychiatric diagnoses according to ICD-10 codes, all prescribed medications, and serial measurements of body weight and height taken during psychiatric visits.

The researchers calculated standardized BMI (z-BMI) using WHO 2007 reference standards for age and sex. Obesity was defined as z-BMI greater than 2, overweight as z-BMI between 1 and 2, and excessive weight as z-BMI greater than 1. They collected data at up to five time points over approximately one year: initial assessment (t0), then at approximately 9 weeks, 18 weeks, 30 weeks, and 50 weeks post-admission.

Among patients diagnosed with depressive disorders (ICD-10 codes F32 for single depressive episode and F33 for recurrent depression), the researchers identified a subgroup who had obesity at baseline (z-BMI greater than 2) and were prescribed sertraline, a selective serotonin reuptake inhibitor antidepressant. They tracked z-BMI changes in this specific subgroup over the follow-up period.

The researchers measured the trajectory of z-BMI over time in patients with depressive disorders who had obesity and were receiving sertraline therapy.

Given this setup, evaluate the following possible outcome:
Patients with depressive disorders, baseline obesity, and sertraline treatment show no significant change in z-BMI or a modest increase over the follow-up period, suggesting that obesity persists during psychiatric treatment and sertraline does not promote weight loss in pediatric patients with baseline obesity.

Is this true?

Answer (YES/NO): NO